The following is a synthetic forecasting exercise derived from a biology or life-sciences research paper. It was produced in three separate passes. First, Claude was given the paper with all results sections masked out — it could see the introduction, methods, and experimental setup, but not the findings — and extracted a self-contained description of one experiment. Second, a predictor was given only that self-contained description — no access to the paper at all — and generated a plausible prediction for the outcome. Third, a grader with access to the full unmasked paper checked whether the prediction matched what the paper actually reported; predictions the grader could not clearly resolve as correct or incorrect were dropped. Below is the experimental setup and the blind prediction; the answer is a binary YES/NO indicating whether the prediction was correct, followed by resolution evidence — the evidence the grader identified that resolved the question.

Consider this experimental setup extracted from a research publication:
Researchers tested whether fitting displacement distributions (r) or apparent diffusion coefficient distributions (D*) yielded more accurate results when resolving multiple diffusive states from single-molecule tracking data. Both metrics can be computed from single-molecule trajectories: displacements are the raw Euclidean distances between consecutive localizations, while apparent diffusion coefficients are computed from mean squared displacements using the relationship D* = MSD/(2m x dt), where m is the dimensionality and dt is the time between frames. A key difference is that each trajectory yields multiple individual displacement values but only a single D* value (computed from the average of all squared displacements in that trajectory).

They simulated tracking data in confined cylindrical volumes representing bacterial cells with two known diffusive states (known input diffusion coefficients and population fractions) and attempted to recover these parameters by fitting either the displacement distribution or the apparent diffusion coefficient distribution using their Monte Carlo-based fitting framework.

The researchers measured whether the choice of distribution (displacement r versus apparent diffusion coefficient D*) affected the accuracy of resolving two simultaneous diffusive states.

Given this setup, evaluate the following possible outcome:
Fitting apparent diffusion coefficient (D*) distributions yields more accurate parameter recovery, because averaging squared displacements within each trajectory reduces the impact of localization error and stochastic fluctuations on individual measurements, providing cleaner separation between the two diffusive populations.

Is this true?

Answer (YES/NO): NO